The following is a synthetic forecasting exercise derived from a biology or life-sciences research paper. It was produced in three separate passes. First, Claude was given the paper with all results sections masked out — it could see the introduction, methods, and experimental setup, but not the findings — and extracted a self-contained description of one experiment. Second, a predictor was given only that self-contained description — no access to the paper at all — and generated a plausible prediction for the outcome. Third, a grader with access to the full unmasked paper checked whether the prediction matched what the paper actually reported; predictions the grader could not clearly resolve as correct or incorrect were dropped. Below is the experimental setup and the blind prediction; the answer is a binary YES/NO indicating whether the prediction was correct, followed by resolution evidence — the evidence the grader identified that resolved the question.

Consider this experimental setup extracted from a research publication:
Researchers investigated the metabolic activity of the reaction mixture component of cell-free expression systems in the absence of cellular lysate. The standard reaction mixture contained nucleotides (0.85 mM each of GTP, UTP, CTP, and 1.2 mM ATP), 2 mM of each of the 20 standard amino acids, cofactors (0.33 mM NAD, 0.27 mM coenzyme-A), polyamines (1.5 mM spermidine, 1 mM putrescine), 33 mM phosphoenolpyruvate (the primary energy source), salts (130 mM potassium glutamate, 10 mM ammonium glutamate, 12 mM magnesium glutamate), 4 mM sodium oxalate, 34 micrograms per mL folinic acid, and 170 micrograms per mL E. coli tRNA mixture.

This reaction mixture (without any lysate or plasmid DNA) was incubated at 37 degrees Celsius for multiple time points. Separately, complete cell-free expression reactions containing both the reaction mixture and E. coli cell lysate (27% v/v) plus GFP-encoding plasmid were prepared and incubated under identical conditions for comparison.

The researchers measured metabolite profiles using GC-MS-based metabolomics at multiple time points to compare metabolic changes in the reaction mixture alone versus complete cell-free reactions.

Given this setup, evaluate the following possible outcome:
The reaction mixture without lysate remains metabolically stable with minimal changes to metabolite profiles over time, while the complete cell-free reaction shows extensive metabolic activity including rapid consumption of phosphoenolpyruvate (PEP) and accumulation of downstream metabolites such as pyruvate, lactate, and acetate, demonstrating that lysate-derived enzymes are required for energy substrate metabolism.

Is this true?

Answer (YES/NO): NO